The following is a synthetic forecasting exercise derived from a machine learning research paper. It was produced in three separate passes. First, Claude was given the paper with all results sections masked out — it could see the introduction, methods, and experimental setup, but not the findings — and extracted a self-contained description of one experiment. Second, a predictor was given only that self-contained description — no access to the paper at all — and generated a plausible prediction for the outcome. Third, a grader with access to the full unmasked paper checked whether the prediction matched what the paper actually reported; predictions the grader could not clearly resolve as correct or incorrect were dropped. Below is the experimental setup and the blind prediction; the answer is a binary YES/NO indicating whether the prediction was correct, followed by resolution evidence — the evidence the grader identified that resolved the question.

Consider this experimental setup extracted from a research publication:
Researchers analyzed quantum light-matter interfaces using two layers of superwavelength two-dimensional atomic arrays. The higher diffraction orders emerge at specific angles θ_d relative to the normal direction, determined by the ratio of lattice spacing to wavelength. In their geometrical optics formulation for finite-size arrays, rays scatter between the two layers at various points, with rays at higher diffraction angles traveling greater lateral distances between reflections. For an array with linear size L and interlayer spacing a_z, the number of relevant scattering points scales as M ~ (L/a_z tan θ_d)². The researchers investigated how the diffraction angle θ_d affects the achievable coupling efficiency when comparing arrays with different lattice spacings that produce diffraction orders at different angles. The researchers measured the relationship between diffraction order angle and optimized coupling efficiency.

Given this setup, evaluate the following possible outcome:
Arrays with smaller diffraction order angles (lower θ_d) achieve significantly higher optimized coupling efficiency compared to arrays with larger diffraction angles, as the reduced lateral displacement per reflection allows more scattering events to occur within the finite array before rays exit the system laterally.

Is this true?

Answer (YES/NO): YES